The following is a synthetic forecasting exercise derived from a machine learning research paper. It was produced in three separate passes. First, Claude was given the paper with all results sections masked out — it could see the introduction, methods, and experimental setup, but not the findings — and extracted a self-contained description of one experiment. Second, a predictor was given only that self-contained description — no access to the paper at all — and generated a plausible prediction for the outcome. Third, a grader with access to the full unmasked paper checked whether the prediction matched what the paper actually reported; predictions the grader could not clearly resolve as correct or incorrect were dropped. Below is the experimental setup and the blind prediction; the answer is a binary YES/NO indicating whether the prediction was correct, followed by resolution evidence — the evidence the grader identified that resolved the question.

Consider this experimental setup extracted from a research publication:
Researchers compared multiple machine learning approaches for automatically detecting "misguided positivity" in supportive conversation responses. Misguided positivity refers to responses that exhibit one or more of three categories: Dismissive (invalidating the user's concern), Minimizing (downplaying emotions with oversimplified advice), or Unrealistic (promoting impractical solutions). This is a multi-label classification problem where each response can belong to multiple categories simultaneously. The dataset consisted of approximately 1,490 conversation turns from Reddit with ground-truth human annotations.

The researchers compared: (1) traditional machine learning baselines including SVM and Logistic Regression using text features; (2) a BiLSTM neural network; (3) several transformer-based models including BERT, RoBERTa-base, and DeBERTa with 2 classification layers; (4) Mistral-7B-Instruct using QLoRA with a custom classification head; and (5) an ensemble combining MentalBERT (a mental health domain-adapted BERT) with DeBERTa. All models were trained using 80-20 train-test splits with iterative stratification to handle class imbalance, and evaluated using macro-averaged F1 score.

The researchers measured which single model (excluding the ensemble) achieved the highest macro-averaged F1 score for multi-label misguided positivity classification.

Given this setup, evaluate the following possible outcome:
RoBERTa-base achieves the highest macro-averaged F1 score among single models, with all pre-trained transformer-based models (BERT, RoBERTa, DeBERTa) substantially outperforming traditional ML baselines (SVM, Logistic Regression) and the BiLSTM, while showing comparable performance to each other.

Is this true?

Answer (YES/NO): NO